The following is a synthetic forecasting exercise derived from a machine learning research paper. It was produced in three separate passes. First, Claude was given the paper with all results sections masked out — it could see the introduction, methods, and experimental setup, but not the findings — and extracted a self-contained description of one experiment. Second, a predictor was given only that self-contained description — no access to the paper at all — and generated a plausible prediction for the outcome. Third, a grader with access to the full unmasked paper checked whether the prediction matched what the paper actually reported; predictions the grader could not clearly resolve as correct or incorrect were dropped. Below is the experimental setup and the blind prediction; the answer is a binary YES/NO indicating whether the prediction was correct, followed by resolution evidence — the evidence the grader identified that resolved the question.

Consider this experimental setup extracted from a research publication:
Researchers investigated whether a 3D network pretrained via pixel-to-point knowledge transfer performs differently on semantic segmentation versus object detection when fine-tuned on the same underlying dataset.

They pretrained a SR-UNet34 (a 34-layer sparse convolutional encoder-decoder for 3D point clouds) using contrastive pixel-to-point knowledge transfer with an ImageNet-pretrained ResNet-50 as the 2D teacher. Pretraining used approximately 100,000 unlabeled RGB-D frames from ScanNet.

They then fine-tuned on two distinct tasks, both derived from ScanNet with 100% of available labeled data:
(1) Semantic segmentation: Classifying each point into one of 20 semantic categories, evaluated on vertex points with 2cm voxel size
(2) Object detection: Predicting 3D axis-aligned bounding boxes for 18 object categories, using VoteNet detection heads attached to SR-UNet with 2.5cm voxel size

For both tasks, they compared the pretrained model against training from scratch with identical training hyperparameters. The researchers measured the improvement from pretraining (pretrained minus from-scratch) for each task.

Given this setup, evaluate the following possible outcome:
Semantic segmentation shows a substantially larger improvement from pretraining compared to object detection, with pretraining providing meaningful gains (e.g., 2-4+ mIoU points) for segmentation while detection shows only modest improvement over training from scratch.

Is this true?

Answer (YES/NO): NO